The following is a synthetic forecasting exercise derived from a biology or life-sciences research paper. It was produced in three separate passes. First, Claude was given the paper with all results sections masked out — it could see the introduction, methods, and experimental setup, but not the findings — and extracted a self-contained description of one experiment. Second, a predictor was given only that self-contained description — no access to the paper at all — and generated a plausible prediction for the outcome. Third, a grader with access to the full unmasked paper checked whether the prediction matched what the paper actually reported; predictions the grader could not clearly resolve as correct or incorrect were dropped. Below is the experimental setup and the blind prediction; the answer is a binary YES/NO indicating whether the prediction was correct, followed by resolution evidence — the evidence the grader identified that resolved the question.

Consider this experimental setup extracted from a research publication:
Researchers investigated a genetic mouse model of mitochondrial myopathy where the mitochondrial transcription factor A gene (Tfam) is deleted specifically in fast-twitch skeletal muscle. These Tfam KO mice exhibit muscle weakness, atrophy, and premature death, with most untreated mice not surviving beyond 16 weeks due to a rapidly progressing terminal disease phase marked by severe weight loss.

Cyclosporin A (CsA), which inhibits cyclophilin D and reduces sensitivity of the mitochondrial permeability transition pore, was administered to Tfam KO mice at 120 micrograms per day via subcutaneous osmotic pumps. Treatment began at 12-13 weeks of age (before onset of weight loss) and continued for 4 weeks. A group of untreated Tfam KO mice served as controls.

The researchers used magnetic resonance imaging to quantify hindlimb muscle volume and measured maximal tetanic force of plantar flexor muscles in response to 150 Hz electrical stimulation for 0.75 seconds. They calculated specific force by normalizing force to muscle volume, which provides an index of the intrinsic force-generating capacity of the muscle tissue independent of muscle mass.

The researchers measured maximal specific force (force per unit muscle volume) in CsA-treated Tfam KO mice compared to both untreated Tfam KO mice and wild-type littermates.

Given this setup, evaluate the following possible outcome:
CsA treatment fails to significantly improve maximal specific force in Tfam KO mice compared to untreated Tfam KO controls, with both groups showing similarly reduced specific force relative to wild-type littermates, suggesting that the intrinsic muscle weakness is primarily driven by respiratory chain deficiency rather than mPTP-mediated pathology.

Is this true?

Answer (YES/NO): NO